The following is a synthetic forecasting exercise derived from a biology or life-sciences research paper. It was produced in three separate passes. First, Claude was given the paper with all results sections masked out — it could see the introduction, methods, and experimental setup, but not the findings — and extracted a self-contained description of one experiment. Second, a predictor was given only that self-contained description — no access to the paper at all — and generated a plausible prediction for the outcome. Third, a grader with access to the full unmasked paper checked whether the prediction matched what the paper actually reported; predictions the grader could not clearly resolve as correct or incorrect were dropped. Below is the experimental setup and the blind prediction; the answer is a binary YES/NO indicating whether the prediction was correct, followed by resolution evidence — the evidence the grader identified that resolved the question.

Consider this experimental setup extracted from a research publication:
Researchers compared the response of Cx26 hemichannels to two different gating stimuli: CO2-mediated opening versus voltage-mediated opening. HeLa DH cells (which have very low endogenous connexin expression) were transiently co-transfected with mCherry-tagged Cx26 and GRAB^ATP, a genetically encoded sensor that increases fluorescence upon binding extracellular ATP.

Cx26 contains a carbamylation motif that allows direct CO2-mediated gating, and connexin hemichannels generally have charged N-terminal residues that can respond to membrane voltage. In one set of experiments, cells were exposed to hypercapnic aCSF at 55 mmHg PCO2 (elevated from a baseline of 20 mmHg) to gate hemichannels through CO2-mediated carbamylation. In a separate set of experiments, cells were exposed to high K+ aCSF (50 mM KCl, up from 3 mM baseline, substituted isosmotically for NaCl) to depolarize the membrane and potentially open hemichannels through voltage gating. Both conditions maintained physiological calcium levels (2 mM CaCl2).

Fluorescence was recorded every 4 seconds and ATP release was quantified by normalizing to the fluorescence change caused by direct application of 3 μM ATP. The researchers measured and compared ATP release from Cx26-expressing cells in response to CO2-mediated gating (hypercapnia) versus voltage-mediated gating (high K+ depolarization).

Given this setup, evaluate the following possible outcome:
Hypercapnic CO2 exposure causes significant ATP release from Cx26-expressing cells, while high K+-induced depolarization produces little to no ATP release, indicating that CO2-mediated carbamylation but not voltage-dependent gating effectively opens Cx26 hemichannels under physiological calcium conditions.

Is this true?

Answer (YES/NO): NO